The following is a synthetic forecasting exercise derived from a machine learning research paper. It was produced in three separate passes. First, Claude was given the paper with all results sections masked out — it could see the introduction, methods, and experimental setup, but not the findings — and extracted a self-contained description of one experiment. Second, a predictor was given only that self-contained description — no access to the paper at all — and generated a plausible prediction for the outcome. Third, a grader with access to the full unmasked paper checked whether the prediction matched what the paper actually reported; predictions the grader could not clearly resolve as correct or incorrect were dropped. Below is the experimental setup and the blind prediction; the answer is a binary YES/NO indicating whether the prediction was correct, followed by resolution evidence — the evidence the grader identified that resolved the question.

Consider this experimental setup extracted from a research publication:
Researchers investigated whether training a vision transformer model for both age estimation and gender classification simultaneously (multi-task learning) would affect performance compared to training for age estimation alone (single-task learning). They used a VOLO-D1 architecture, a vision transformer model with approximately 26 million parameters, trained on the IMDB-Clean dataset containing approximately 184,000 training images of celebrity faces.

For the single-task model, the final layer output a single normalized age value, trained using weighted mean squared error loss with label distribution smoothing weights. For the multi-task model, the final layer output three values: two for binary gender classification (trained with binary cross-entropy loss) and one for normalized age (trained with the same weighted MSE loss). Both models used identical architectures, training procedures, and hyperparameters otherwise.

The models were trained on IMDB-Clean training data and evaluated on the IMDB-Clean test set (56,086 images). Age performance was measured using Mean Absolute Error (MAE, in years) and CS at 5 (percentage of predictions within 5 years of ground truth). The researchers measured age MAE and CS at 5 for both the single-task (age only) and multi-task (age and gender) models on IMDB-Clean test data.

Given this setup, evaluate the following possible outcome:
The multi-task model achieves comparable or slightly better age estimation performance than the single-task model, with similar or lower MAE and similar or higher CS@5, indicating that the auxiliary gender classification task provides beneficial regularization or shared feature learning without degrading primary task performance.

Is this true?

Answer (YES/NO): YES